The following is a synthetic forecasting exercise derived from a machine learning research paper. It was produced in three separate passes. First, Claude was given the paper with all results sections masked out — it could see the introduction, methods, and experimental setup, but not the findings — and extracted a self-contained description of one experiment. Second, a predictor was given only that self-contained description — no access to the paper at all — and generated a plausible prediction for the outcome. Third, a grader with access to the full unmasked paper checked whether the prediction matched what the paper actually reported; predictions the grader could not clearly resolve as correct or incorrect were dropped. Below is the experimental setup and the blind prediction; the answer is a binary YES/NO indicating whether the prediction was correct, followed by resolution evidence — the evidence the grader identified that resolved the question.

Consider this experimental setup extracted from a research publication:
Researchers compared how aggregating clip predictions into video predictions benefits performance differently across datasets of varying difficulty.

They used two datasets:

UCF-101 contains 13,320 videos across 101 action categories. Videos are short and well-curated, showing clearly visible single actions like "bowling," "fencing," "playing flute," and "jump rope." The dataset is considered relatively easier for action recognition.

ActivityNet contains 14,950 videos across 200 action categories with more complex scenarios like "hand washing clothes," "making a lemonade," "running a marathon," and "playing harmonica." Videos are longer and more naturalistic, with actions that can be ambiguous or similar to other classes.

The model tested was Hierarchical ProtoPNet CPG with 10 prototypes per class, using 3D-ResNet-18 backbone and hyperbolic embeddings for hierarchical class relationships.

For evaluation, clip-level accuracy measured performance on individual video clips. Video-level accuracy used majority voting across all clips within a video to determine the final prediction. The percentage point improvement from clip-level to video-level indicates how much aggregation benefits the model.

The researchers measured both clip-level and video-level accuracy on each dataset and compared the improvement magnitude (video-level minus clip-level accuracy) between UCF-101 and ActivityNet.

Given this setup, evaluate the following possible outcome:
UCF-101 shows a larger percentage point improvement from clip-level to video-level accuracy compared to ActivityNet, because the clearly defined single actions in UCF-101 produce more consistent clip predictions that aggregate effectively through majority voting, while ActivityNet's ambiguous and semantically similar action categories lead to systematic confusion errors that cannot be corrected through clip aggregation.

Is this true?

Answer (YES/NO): NO